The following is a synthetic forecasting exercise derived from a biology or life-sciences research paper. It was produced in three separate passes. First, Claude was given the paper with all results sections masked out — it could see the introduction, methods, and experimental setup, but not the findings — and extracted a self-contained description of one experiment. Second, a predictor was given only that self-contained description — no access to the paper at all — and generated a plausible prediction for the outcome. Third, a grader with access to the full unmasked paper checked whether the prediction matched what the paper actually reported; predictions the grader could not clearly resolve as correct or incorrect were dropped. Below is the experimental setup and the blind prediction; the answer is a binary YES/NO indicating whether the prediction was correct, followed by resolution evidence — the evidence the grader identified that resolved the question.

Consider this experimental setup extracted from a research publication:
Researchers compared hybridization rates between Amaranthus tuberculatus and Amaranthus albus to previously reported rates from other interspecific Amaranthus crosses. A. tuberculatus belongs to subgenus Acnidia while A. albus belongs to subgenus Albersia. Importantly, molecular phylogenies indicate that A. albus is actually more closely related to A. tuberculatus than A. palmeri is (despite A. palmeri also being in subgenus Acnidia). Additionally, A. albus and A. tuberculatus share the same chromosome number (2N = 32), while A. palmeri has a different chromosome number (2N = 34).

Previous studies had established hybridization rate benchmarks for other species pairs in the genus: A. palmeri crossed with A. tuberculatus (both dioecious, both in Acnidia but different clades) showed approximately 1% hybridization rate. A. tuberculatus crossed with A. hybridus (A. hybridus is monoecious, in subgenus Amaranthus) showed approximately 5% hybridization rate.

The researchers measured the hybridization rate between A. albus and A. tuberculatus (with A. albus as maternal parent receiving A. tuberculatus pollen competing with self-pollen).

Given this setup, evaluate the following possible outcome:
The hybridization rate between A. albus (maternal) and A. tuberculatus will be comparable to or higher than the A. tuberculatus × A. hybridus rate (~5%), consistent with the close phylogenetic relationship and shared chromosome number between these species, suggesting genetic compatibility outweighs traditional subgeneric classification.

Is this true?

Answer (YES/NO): NO